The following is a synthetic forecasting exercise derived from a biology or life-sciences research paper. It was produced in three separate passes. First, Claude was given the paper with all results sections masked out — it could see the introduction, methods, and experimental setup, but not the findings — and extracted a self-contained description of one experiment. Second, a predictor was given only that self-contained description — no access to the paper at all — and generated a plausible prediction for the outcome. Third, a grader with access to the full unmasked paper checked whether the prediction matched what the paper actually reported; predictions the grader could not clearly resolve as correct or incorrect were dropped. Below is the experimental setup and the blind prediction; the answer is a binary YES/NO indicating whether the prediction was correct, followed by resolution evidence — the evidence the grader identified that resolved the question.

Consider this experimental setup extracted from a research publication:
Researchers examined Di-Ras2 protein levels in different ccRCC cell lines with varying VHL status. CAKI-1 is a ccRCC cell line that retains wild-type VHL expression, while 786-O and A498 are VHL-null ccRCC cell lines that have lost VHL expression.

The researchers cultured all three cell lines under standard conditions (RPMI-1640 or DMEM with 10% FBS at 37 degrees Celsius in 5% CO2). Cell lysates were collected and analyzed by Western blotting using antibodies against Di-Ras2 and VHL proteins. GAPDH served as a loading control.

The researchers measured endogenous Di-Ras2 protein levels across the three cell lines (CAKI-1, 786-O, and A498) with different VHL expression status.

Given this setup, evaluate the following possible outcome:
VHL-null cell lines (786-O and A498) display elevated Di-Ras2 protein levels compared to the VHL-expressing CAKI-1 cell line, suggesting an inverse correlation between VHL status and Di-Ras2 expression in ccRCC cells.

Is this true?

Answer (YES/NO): YES